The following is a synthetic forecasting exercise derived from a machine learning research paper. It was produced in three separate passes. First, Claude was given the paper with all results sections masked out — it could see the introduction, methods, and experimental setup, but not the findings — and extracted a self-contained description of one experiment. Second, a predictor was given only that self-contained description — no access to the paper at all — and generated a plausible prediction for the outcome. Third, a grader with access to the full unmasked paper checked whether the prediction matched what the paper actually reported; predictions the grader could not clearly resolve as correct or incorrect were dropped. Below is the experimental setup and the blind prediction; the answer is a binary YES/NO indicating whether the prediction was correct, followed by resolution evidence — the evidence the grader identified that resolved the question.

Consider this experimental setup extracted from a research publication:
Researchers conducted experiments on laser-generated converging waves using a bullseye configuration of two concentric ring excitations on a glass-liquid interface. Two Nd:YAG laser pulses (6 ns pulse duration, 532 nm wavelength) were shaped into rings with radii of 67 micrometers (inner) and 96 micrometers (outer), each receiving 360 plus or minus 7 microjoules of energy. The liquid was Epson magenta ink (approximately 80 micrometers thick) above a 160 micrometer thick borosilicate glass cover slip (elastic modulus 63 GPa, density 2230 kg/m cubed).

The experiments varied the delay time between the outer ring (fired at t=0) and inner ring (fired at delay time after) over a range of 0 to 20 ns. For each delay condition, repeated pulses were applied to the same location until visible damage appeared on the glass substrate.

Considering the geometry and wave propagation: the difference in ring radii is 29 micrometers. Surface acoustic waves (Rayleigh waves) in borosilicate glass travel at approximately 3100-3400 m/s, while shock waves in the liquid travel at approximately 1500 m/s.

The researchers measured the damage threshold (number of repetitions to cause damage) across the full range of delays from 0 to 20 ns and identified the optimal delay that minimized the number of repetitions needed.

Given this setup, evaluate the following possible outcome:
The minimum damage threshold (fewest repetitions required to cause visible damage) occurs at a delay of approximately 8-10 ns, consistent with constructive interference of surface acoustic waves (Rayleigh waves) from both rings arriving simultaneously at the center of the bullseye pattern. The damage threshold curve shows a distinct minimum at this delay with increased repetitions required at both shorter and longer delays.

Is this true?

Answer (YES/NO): YES